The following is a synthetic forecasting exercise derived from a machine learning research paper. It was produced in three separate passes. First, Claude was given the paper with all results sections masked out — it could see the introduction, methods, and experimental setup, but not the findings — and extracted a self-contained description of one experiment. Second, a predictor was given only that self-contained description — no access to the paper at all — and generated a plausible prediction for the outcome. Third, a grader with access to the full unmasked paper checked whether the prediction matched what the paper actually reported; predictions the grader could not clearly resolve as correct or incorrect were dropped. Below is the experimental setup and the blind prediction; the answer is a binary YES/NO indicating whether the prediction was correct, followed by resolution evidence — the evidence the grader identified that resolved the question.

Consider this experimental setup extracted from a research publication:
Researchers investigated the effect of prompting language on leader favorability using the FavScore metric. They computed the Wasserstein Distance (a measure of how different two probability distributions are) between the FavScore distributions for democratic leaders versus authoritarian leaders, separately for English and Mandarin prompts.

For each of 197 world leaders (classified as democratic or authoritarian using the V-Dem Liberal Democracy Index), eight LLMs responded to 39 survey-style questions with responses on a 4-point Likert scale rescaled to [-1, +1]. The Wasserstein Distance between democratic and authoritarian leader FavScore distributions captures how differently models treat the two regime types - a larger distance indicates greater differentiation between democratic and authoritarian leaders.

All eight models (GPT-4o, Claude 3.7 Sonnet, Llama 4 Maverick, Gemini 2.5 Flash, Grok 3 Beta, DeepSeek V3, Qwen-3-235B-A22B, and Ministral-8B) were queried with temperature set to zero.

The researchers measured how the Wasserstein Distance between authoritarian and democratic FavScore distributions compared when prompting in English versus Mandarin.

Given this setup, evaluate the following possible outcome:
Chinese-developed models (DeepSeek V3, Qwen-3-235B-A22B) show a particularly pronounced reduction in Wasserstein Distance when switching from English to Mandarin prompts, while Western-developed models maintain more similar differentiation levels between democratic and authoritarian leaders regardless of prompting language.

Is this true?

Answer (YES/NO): NO